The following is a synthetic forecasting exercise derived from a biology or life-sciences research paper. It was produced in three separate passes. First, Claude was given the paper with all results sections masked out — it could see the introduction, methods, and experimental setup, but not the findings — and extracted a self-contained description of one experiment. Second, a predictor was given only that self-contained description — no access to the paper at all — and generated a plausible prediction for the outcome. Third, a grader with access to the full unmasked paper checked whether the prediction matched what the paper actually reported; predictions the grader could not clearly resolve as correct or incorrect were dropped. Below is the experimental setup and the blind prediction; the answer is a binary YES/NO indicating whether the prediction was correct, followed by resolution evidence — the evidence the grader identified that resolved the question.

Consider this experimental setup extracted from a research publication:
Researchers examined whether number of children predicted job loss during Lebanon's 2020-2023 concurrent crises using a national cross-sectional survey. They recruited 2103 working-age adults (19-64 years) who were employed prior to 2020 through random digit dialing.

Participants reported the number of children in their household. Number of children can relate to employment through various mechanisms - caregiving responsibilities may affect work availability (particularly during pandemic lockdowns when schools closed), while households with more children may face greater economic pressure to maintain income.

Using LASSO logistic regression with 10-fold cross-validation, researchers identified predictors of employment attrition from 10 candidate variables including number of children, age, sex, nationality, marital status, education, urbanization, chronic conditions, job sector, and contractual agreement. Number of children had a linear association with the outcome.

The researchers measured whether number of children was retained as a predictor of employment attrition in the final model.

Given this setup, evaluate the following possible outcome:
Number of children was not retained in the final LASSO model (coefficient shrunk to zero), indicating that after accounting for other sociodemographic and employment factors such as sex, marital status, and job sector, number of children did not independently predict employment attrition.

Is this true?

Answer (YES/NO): NO